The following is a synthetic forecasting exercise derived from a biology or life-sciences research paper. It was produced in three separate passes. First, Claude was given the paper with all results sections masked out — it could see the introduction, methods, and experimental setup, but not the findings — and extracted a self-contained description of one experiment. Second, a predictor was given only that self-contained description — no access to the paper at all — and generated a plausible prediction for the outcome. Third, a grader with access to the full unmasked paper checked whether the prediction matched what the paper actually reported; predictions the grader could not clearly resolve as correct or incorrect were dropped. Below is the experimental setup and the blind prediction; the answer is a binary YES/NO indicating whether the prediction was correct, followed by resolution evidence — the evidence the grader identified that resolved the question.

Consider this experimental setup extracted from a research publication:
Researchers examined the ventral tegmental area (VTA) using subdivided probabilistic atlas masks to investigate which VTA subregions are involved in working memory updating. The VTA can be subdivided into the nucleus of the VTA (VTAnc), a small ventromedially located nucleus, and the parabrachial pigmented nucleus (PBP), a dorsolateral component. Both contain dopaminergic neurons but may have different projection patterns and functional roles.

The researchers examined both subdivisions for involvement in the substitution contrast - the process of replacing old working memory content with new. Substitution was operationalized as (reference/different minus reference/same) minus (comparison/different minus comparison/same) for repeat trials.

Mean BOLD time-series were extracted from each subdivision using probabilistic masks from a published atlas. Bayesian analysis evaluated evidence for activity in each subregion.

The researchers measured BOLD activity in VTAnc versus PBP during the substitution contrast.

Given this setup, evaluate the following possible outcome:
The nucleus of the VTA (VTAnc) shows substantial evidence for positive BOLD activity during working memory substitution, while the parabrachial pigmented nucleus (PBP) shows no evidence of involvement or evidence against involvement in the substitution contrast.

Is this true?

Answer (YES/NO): NO